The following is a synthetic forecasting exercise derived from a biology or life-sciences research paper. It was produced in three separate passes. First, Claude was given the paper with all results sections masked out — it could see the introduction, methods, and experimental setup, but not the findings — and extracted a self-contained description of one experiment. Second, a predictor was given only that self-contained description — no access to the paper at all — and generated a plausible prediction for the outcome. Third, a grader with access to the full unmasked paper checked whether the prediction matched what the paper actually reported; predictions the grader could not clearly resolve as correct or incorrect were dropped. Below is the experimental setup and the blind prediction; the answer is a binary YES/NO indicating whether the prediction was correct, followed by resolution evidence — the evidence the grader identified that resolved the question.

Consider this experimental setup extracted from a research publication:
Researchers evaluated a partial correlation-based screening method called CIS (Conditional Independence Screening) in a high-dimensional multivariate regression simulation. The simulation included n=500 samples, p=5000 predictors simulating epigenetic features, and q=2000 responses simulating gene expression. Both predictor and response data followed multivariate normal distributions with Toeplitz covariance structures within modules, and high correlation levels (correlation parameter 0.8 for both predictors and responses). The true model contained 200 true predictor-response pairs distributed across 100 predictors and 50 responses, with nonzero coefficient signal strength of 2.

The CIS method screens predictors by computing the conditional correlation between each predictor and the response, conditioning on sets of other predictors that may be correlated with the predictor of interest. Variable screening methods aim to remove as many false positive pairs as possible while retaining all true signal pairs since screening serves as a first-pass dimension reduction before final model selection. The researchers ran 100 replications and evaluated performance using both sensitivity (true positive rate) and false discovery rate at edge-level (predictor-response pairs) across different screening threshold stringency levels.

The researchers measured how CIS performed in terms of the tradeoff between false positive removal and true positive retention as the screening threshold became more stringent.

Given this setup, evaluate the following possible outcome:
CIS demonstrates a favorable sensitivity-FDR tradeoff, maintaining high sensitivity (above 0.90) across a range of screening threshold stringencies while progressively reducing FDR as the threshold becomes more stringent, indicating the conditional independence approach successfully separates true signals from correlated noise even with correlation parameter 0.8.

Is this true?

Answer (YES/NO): NO